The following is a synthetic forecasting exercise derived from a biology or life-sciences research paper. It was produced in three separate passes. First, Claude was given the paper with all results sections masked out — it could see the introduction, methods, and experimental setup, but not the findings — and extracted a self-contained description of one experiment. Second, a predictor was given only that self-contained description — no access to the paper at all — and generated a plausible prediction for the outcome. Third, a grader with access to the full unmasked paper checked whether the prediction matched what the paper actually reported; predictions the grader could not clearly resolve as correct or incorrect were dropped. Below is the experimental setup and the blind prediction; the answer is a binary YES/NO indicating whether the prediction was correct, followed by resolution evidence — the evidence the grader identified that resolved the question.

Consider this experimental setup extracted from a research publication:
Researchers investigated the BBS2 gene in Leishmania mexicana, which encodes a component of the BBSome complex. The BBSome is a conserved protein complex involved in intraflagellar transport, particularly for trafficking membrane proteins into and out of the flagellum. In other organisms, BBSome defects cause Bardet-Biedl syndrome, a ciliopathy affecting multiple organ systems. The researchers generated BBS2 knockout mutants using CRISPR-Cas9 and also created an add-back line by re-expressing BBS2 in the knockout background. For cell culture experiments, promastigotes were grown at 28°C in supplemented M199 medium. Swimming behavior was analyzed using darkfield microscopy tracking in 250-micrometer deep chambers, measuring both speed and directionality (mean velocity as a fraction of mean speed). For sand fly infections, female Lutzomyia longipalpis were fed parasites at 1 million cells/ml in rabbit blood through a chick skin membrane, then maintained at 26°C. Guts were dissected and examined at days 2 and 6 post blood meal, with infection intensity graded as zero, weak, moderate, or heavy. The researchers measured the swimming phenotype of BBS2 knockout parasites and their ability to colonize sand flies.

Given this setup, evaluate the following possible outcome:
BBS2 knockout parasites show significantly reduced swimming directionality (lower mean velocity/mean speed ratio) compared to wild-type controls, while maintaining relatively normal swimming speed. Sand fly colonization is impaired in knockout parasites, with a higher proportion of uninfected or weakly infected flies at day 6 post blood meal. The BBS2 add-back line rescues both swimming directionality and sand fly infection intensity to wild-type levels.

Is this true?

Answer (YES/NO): NO